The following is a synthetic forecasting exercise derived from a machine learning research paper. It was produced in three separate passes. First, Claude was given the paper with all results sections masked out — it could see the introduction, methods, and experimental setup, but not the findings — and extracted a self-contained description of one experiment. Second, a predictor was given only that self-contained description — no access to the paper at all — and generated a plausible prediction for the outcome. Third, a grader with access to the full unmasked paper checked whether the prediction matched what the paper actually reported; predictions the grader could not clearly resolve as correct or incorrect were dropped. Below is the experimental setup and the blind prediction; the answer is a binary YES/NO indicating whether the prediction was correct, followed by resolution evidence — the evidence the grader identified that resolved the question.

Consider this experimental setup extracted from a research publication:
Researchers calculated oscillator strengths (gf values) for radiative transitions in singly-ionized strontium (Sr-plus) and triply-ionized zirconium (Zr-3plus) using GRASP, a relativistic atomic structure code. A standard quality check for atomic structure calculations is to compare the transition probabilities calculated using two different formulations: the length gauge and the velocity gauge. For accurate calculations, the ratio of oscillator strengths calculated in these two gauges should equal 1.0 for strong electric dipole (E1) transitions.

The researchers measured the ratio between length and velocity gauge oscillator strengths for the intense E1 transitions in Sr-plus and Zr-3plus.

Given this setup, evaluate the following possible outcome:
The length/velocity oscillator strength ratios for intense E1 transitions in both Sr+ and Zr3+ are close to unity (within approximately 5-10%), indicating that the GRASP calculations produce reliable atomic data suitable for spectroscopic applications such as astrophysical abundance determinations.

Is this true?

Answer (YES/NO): YES